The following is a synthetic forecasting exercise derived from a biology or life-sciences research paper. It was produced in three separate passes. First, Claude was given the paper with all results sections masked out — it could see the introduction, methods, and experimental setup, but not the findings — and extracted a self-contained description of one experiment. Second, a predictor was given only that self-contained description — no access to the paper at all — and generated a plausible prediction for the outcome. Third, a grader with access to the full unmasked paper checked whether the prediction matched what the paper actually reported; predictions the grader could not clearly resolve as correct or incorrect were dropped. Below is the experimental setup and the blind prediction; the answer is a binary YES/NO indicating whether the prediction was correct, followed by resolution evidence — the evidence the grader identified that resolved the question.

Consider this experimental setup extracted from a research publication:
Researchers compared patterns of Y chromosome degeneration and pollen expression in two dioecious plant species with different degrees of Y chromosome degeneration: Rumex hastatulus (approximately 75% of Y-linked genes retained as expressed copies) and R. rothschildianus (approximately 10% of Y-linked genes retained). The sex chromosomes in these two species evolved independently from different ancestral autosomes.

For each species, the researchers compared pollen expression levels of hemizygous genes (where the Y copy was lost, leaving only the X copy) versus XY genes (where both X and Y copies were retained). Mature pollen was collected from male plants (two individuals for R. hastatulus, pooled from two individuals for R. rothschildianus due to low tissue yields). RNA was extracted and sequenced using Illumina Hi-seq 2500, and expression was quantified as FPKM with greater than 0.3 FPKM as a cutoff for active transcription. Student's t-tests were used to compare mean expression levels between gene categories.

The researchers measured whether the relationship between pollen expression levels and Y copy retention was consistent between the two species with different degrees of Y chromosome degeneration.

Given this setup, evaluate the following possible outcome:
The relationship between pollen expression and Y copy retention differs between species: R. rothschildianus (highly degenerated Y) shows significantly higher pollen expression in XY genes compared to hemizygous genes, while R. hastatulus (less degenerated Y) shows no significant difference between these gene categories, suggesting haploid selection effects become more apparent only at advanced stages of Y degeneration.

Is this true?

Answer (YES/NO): NO